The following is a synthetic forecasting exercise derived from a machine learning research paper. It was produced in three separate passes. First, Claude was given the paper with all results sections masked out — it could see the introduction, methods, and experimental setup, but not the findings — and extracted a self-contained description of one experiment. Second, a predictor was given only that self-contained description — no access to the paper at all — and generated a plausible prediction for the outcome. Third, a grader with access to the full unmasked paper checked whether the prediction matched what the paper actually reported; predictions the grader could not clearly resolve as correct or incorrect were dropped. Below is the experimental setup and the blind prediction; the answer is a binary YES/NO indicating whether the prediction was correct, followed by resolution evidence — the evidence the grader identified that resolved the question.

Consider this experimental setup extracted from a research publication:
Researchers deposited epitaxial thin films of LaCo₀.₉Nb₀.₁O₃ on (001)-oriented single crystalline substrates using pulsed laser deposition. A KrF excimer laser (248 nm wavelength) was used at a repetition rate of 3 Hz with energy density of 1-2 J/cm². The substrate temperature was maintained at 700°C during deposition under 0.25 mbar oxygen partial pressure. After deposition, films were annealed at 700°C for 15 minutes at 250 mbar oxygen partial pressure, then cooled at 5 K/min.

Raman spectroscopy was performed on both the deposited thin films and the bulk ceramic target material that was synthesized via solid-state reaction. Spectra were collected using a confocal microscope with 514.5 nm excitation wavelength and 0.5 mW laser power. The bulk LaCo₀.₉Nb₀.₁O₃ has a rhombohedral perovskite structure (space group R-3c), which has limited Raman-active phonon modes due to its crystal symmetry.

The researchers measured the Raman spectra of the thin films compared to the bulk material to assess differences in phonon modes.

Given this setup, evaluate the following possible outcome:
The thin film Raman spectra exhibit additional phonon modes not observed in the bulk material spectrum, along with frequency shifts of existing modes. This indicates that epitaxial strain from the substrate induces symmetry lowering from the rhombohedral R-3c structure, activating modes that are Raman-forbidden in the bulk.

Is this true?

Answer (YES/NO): YES